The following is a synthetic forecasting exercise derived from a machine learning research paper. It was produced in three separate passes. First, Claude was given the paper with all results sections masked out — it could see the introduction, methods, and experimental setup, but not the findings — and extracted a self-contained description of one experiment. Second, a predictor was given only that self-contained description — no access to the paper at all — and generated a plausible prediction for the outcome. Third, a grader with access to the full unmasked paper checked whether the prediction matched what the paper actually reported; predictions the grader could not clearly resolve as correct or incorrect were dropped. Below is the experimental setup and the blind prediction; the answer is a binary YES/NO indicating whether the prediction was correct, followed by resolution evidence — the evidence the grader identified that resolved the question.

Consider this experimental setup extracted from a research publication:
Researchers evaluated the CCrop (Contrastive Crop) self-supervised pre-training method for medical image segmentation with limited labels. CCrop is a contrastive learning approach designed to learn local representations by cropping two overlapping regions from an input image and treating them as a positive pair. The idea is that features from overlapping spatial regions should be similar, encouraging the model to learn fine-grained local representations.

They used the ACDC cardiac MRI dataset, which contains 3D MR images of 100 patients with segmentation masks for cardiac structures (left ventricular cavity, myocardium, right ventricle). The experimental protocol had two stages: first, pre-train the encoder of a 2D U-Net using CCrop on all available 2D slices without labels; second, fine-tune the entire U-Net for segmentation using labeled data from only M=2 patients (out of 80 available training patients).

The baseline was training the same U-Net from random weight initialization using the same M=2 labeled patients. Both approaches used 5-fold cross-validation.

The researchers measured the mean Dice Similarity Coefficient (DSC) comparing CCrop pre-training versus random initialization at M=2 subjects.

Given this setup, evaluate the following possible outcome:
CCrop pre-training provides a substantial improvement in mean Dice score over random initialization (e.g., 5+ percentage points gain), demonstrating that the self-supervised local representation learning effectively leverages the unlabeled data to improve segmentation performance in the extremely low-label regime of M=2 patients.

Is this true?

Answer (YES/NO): NO